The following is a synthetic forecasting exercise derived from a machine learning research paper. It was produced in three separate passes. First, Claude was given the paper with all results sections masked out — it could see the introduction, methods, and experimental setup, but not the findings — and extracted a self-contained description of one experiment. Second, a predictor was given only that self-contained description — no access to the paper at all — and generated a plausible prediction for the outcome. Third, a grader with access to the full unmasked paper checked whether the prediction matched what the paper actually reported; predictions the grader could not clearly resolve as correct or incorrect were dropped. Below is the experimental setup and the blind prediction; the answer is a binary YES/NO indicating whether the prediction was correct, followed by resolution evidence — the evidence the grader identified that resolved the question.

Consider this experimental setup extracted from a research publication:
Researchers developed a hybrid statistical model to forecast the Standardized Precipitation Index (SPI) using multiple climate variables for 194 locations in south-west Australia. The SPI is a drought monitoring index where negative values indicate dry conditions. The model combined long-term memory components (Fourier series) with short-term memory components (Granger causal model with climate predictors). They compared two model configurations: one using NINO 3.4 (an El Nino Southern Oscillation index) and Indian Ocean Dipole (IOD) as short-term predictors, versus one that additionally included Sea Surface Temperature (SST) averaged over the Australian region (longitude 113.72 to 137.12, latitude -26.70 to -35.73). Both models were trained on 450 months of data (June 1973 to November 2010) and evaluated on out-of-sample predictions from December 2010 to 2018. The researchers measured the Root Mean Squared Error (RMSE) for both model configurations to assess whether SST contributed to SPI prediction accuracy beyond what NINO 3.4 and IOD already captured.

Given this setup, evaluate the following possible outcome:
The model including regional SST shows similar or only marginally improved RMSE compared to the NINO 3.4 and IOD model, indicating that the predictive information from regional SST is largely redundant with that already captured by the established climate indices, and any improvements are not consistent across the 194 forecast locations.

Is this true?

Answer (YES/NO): NO